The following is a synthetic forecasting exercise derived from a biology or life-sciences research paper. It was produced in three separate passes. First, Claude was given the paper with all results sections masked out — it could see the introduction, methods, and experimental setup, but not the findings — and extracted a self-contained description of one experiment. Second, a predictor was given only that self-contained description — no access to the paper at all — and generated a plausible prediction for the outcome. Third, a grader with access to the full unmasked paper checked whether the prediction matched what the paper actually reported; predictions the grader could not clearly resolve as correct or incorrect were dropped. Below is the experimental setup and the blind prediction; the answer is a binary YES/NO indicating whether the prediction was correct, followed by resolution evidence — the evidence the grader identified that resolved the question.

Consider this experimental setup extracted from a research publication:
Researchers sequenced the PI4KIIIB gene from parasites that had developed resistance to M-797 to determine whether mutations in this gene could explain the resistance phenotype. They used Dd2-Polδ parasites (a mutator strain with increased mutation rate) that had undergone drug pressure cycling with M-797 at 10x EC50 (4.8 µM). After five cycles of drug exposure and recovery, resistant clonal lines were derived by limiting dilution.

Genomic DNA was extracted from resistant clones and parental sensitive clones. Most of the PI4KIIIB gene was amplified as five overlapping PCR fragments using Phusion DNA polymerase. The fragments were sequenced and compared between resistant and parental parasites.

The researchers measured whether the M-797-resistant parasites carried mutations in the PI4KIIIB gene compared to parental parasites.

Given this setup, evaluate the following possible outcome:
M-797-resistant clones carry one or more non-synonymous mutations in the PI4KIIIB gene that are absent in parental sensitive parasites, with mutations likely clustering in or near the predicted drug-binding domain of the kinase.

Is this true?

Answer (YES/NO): YES